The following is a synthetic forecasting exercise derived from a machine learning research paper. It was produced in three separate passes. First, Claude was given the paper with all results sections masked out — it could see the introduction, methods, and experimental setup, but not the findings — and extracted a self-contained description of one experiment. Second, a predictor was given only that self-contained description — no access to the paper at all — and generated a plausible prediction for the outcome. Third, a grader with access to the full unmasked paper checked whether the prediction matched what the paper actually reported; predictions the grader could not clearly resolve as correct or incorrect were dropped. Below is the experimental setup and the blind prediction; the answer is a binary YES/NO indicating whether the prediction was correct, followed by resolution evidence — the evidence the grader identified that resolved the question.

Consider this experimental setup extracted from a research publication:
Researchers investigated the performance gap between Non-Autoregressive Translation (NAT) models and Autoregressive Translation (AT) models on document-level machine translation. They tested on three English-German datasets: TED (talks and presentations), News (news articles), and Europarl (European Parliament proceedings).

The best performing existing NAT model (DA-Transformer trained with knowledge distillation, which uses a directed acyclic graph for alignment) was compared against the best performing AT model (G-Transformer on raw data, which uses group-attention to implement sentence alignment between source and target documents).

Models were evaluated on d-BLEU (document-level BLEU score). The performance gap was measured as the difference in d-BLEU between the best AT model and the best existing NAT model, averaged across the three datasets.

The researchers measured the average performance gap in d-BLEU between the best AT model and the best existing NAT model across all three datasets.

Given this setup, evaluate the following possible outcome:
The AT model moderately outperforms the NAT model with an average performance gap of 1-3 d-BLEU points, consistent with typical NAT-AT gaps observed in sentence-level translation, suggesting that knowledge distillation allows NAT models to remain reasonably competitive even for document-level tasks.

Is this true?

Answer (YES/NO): NO